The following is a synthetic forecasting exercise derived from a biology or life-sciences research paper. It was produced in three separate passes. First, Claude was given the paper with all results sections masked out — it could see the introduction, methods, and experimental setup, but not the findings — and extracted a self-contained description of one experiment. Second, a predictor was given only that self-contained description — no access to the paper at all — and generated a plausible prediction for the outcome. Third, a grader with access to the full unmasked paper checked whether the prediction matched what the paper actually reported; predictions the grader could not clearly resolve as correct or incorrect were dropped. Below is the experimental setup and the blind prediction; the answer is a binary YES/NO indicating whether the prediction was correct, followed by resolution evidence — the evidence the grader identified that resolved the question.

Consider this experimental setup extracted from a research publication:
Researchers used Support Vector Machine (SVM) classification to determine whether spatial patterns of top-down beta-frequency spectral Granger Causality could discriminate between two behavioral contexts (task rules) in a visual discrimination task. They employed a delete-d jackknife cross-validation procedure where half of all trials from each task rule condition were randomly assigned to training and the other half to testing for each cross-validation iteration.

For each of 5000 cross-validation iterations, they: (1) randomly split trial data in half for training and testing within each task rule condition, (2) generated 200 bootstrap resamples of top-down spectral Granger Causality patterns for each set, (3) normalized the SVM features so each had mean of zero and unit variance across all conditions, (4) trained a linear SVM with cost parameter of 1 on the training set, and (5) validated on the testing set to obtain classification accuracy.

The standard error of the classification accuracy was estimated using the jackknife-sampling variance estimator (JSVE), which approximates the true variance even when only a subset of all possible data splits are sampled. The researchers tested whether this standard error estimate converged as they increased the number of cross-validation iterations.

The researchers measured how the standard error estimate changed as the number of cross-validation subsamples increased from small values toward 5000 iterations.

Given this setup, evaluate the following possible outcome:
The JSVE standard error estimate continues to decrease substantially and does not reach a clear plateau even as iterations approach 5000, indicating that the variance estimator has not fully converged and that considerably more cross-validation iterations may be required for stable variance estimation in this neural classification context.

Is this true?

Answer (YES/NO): NO